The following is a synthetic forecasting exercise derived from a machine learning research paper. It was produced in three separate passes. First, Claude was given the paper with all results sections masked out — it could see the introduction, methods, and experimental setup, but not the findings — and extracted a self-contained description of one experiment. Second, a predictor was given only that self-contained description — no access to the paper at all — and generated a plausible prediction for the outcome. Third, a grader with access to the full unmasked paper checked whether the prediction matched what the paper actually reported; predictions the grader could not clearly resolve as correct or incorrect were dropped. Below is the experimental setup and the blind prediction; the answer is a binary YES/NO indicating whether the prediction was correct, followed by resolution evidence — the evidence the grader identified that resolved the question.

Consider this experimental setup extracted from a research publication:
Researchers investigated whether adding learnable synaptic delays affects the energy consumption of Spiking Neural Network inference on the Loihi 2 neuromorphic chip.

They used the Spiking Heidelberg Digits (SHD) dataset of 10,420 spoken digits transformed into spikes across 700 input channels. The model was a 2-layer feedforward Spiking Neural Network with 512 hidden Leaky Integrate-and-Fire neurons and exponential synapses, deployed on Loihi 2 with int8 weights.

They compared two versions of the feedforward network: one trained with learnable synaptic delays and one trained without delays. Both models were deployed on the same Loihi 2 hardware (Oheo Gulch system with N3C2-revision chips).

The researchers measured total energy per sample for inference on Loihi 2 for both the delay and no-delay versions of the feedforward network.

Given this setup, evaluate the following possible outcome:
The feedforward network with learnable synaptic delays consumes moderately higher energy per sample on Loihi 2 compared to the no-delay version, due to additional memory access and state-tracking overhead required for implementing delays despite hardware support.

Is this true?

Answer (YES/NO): NO